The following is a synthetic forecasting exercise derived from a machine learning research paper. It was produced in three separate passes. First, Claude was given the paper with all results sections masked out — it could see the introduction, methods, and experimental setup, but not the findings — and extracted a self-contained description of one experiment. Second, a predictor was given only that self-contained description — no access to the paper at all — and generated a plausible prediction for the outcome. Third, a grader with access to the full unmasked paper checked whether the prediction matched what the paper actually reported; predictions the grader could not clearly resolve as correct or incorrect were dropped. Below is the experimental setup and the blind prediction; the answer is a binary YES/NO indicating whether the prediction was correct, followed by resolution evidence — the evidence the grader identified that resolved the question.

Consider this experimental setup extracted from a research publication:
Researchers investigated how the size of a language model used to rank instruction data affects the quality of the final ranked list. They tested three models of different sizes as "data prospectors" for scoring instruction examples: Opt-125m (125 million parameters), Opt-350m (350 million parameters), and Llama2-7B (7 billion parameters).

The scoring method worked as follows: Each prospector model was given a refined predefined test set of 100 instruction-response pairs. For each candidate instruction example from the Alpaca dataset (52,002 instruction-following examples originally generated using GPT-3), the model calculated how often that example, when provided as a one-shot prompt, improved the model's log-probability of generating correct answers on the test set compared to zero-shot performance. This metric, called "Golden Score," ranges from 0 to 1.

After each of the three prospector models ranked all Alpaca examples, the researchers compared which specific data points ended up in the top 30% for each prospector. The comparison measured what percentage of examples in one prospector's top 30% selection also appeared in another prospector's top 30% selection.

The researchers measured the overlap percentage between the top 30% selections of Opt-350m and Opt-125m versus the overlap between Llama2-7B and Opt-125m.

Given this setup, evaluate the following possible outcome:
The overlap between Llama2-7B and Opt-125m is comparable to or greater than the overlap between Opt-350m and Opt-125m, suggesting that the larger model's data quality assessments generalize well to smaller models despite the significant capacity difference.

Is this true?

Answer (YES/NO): NO